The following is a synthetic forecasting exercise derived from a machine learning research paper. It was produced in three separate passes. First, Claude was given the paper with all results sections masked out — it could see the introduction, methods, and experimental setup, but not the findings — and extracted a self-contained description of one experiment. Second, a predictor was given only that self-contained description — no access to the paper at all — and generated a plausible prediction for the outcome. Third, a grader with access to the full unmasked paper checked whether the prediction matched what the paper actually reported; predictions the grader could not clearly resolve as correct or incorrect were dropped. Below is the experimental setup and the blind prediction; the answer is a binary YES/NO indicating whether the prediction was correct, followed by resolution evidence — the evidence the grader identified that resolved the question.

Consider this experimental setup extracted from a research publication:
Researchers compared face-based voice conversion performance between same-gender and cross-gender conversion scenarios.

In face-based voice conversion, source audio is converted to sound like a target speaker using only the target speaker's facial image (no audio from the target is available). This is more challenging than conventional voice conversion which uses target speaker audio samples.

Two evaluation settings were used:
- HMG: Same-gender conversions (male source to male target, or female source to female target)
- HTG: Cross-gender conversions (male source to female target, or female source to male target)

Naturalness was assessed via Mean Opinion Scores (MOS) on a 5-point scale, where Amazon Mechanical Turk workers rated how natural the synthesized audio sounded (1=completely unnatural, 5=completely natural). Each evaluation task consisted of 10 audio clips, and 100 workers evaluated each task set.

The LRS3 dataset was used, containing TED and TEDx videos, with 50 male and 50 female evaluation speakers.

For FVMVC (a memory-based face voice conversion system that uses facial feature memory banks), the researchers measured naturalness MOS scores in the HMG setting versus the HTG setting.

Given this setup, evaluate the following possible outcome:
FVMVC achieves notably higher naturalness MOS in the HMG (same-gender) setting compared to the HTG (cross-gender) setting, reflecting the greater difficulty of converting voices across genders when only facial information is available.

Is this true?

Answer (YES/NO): YES